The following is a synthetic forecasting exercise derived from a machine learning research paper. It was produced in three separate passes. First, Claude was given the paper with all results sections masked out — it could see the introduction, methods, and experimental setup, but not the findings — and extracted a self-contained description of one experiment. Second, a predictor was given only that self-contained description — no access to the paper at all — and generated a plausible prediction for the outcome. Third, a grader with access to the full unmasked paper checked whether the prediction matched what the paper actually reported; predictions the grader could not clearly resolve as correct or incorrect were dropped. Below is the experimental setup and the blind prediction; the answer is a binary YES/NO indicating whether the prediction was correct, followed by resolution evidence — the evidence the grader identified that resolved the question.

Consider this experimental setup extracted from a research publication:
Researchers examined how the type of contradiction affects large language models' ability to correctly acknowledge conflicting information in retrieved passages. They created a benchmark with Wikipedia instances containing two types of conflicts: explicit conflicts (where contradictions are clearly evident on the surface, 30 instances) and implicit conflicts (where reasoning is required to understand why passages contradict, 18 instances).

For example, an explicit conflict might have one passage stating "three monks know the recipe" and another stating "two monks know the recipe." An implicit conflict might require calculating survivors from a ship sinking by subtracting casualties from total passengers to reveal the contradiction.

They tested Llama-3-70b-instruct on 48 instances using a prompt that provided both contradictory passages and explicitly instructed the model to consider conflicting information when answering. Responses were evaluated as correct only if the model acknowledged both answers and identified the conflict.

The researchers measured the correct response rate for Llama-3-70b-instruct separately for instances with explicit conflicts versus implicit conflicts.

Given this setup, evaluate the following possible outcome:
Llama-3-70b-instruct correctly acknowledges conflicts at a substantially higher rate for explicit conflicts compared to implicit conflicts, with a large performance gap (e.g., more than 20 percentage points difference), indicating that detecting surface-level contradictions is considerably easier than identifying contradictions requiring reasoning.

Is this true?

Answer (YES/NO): YES